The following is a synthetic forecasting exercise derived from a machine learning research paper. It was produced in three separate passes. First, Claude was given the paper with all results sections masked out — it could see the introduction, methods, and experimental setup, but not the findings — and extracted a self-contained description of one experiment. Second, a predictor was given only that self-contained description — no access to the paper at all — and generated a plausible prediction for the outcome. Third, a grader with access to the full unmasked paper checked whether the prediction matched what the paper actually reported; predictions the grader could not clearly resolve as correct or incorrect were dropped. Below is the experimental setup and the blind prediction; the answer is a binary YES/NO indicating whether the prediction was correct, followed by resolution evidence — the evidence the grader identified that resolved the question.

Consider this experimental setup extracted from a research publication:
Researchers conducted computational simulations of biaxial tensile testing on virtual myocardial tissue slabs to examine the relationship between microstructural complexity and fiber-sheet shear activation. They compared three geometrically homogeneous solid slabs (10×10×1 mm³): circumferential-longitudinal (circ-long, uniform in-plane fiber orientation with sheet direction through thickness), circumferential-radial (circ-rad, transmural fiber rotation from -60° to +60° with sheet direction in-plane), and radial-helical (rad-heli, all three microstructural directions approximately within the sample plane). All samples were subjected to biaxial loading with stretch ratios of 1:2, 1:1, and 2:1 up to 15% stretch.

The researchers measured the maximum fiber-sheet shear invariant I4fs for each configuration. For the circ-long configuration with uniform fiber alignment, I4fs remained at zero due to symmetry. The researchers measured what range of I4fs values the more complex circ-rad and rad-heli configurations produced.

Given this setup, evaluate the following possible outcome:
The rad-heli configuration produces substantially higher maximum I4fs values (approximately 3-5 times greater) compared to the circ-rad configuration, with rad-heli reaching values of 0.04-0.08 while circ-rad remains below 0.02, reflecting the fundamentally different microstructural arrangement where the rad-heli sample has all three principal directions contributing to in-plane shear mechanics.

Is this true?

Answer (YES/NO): NO